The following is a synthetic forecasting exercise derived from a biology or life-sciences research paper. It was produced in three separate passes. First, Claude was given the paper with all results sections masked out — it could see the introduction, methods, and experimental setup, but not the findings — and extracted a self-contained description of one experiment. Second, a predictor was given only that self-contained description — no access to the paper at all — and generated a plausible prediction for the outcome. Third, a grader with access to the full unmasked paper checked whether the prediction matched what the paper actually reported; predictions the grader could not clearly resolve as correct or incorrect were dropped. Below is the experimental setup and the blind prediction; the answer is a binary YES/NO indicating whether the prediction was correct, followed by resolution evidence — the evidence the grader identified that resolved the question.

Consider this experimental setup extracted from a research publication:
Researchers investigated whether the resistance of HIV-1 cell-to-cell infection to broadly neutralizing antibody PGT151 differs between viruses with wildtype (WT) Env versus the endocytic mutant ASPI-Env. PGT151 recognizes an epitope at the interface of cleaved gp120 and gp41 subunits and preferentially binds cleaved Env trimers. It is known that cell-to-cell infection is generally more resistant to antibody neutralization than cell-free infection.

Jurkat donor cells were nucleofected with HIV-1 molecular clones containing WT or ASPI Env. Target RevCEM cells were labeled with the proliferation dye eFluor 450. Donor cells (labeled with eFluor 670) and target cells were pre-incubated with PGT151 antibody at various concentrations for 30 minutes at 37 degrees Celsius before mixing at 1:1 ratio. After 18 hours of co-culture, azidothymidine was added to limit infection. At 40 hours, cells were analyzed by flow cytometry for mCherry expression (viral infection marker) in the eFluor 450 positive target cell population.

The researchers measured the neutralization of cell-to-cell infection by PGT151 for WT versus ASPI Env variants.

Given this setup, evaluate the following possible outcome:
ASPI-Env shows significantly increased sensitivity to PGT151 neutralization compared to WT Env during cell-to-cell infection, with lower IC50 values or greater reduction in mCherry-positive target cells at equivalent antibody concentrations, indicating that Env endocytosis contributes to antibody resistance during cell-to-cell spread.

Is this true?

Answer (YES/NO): NO